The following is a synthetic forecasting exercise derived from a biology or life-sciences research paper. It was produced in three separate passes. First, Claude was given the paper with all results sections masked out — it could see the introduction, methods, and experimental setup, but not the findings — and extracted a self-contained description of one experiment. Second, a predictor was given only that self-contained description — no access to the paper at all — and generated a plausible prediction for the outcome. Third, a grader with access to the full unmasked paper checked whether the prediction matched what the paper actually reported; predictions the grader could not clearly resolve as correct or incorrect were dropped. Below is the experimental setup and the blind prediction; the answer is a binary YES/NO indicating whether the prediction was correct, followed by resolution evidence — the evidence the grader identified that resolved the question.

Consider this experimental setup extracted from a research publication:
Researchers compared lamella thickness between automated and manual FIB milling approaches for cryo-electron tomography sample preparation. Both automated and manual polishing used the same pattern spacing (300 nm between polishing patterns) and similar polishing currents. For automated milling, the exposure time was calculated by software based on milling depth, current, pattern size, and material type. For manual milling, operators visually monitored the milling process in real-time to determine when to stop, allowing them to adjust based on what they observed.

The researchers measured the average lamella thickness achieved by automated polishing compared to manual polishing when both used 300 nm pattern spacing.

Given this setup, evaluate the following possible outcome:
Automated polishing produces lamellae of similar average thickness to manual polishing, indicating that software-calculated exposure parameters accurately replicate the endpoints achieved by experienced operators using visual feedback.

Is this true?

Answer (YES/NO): YES